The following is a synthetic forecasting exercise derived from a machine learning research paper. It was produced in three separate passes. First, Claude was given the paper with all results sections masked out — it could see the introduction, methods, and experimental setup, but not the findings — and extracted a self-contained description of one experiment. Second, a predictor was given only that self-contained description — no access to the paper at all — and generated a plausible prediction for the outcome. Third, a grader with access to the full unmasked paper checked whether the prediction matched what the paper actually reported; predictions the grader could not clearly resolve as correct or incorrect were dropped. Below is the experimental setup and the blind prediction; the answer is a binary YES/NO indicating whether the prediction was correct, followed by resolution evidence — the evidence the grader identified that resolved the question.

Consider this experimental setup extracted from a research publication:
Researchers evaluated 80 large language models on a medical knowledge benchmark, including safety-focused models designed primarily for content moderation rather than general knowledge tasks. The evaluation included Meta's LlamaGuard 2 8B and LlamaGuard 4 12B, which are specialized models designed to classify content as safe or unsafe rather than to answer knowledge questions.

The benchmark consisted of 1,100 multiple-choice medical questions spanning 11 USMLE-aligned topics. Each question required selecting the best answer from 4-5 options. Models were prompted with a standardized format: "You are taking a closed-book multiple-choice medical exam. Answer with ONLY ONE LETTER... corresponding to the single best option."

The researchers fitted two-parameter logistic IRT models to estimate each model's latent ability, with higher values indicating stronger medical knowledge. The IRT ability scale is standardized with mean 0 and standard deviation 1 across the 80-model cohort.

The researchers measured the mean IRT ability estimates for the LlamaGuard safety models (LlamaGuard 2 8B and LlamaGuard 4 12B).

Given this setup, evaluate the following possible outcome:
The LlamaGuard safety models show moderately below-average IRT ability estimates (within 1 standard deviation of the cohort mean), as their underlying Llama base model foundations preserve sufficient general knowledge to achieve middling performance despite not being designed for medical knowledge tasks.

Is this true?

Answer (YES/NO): NO